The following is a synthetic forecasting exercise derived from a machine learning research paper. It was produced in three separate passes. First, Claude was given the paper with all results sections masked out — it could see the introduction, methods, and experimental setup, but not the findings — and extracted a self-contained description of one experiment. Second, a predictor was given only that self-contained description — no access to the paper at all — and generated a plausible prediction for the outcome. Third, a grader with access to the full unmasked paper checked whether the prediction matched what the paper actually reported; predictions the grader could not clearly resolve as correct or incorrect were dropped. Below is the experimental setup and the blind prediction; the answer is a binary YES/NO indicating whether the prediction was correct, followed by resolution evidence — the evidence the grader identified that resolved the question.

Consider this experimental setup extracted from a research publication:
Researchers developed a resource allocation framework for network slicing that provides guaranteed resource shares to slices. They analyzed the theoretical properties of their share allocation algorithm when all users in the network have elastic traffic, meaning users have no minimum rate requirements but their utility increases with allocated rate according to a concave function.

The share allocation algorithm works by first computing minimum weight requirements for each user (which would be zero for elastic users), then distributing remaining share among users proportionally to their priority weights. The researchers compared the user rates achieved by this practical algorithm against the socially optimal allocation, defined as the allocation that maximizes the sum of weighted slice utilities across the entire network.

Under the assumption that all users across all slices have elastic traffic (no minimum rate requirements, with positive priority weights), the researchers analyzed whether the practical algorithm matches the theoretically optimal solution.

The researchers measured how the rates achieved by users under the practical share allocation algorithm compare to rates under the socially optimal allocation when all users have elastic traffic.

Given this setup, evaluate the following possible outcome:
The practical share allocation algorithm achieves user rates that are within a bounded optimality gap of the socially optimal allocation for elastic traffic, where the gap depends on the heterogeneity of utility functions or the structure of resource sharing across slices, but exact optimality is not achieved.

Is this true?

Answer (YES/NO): NO